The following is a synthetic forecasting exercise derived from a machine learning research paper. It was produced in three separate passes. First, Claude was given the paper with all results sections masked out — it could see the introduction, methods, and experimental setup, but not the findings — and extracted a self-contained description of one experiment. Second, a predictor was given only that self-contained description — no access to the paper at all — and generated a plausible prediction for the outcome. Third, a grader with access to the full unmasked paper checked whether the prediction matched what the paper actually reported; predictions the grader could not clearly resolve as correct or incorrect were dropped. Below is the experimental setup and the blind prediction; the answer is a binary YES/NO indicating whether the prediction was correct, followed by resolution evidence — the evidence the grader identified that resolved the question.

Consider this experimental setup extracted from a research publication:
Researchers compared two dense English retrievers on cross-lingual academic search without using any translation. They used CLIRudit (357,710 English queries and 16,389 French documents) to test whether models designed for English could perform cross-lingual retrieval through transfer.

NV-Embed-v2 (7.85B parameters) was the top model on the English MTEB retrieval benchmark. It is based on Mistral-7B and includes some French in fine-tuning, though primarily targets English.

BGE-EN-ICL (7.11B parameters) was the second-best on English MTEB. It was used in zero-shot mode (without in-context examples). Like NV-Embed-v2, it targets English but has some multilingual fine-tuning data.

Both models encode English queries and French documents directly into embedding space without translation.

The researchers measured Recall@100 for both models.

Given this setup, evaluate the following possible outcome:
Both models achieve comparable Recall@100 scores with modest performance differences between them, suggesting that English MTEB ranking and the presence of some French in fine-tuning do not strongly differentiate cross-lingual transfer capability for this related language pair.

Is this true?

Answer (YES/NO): YES